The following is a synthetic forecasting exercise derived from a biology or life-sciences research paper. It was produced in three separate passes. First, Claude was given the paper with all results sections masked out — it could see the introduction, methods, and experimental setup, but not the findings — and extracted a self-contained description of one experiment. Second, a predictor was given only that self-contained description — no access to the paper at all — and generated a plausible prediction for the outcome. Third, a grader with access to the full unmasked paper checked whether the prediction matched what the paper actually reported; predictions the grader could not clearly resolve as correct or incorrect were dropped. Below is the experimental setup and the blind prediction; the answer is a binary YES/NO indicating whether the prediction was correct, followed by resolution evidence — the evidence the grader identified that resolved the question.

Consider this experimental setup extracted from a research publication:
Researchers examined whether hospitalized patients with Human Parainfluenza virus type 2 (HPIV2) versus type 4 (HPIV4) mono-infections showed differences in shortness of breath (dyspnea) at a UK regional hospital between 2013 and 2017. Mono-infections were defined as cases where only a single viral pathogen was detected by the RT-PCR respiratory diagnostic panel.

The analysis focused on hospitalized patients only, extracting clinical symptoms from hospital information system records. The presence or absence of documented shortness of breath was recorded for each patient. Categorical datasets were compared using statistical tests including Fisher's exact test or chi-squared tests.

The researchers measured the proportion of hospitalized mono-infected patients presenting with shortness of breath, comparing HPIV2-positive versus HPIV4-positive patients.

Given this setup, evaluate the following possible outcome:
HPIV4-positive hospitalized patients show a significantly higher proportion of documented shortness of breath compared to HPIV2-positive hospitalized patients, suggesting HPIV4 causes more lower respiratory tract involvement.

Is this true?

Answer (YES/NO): NO